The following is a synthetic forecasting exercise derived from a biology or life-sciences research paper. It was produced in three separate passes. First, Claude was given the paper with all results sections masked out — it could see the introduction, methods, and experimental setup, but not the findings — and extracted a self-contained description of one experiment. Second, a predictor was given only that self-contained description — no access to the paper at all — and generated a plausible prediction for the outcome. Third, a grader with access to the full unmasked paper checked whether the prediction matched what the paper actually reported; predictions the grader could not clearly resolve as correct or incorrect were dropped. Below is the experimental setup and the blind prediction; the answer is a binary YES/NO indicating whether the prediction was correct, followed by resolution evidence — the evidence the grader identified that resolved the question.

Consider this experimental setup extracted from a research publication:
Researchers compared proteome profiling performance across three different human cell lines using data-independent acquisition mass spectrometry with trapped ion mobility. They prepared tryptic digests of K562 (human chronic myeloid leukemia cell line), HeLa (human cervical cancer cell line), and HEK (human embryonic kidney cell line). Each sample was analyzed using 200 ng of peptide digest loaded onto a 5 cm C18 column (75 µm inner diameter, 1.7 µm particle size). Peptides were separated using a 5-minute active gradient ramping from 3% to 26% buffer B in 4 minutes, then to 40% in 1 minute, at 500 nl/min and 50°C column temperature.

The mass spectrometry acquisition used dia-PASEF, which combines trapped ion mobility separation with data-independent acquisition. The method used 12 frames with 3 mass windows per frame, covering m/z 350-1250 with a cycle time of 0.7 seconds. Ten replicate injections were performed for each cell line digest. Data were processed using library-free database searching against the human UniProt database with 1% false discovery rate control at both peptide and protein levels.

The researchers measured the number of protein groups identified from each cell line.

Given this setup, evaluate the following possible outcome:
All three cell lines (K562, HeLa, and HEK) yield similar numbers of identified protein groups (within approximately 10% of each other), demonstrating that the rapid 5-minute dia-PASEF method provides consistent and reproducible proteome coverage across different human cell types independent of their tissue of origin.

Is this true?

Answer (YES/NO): NO